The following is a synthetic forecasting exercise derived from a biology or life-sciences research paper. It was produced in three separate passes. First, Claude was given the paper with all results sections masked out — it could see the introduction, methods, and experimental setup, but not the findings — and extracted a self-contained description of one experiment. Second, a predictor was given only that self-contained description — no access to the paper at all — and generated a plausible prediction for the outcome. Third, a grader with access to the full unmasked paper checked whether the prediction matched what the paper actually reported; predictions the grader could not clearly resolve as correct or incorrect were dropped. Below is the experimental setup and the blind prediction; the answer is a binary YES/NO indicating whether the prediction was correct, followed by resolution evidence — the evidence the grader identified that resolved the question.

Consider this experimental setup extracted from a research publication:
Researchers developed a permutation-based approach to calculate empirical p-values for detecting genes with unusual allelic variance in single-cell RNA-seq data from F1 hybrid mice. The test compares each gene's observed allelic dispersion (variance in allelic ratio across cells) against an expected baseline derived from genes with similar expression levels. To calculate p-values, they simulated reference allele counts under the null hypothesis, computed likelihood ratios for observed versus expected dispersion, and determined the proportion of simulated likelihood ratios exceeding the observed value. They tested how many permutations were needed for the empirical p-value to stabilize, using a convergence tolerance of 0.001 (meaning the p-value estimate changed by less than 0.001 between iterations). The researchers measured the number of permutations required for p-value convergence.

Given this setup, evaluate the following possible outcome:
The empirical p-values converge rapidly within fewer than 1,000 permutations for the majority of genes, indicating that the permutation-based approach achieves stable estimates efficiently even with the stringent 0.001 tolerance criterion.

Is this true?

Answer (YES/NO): YES